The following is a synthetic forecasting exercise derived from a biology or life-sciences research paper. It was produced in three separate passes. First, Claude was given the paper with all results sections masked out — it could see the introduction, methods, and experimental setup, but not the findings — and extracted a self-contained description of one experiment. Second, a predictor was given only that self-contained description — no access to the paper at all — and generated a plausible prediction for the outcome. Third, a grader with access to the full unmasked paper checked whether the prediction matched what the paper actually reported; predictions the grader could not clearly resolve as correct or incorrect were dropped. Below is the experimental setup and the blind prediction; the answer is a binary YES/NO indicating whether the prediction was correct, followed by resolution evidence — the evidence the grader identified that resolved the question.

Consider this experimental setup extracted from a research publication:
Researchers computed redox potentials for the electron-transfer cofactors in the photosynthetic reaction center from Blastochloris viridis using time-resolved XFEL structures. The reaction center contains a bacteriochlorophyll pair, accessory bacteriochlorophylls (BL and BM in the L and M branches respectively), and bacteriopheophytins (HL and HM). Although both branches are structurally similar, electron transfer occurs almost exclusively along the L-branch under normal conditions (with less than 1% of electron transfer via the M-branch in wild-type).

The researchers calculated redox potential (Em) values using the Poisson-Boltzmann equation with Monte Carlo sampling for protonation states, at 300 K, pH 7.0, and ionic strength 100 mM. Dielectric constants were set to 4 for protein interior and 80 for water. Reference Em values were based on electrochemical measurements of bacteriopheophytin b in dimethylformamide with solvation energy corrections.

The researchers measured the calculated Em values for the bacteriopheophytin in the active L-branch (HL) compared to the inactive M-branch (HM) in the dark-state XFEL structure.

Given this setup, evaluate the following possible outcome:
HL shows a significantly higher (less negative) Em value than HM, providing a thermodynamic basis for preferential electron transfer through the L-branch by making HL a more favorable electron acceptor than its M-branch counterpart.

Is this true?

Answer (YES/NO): YES